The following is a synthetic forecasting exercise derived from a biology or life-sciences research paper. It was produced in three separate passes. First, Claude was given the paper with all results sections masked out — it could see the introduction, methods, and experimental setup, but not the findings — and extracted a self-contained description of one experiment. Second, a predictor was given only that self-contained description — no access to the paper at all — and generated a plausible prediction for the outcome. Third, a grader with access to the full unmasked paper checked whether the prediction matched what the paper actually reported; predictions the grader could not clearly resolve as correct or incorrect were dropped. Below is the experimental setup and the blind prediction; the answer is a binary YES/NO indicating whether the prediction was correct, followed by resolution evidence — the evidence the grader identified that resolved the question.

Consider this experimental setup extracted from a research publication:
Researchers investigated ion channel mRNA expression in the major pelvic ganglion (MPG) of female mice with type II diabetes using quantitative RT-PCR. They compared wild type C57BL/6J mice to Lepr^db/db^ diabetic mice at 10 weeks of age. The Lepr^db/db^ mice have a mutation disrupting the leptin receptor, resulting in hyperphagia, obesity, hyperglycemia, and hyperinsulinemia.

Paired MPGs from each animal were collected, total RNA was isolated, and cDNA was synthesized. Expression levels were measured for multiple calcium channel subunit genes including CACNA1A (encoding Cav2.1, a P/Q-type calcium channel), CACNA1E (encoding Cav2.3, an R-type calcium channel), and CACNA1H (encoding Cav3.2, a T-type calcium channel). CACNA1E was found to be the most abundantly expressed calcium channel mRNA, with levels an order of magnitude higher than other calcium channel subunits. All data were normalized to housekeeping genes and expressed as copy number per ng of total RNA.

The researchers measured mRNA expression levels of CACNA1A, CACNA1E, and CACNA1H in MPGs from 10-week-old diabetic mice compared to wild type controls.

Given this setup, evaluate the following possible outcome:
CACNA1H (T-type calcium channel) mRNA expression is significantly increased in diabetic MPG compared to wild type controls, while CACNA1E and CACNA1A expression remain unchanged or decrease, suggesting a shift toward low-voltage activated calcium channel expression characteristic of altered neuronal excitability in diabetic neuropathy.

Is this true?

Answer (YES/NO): NO